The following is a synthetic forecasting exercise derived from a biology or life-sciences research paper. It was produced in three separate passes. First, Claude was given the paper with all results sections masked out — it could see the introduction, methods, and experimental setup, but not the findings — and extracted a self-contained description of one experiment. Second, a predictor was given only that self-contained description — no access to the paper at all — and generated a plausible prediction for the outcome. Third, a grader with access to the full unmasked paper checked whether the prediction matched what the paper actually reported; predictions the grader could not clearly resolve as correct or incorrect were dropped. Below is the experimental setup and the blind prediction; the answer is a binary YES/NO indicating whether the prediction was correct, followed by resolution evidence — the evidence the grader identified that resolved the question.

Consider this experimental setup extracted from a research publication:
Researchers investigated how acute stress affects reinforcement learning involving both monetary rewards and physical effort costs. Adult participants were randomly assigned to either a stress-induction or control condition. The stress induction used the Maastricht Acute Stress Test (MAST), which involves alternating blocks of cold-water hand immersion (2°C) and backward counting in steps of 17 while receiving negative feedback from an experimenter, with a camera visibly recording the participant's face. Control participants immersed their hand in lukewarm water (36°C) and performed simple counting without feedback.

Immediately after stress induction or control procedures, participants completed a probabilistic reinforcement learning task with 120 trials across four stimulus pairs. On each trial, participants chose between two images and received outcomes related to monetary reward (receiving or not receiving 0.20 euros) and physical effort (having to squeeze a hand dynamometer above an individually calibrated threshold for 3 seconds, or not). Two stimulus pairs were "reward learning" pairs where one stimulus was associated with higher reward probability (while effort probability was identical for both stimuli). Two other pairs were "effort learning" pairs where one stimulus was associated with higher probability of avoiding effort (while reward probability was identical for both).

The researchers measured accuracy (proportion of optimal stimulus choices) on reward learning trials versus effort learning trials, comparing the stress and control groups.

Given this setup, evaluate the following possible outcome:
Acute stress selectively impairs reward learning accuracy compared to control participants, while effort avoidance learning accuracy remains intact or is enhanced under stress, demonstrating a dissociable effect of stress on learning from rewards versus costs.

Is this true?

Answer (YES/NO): NO